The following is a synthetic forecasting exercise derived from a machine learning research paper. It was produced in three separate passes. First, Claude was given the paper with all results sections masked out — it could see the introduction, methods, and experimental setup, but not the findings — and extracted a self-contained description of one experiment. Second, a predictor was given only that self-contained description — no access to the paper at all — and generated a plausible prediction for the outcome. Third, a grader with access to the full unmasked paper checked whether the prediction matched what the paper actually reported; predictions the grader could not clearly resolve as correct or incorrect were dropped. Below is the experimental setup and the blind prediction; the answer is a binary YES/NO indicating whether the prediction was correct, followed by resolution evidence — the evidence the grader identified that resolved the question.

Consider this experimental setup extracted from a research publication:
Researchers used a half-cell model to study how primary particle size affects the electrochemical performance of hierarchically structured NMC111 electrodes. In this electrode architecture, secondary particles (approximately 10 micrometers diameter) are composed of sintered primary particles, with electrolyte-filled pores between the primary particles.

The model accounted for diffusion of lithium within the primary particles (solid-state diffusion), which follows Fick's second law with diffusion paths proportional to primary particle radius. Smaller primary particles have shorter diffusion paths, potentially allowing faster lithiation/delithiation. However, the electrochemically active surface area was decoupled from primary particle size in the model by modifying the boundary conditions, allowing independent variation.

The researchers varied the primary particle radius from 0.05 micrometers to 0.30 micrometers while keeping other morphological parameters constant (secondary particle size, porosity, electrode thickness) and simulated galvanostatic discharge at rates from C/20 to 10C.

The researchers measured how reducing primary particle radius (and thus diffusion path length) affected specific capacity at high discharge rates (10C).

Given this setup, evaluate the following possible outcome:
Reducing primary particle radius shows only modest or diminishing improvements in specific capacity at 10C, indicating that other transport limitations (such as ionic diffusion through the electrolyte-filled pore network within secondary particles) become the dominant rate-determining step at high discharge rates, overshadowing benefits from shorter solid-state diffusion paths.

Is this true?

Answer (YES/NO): NO